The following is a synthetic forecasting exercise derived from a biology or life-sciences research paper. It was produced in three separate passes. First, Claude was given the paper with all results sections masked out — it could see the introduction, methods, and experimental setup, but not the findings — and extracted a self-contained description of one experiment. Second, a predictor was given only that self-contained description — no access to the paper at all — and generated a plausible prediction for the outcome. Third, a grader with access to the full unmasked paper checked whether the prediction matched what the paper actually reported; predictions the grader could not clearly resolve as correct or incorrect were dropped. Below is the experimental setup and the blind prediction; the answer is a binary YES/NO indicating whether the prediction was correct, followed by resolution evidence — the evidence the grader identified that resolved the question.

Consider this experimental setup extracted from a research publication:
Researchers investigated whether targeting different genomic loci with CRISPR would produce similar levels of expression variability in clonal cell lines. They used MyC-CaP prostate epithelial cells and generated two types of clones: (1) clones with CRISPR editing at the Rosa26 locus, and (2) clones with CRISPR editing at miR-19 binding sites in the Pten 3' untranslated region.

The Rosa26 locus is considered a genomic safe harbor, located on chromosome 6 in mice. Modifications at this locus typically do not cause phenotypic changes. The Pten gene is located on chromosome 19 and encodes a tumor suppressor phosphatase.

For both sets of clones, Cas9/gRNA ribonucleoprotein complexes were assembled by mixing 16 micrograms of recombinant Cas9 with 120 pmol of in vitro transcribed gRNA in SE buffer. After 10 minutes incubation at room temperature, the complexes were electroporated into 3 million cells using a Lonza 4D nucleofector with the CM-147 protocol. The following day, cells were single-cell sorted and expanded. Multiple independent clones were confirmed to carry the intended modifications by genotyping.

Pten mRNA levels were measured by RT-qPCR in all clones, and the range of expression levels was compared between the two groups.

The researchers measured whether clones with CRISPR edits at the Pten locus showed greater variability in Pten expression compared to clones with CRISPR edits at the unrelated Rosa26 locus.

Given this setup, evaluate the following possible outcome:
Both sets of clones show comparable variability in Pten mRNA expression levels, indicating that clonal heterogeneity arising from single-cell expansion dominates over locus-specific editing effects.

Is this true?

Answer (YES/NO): YES